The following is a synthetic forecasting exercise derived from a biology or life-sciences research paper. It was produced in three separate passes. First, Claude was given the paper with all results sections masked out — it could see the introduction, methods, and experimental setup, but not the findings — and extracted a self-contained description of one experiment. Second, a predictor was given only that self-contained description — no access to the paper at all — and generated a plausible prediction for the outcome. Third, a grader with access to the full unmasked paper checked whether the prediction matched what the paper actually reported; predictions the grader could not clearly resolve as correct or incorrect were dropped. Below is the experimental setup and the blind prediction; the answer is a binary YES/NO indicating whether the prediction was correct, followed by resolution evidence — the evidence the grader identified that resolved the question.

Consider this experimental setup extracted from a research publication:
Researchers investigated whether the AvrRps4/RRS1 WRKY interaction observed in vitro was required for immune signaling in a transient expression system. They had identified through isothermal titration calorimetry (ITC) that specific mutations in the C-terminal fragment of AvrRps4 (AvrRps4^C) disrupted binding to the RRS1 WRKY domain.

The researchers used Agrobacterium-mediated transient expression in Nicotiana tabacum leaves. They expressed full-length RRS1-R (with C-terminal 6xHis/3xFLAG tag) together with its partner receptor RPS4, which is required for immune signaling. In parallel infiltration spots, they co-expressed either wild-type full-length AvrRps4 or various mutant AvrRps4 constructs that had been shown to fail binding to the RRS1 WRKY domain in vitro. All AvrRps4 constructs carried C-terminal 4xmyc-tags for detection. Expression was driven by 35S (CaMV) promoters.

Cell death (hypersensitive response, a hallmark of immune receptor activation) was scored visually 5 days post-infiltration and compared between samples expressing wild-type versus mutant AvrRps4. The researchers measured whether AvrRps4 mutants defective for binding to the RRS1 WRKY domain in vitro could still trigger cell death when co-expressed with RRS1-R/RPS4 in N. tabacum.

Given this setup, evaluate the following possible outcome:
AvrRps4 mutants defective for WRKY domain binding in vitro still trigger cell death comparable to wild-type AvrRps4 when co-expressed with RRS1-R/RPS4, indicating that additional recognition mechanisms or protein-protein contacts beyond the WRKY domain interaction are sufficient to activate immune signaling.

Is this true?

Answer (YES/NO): NO